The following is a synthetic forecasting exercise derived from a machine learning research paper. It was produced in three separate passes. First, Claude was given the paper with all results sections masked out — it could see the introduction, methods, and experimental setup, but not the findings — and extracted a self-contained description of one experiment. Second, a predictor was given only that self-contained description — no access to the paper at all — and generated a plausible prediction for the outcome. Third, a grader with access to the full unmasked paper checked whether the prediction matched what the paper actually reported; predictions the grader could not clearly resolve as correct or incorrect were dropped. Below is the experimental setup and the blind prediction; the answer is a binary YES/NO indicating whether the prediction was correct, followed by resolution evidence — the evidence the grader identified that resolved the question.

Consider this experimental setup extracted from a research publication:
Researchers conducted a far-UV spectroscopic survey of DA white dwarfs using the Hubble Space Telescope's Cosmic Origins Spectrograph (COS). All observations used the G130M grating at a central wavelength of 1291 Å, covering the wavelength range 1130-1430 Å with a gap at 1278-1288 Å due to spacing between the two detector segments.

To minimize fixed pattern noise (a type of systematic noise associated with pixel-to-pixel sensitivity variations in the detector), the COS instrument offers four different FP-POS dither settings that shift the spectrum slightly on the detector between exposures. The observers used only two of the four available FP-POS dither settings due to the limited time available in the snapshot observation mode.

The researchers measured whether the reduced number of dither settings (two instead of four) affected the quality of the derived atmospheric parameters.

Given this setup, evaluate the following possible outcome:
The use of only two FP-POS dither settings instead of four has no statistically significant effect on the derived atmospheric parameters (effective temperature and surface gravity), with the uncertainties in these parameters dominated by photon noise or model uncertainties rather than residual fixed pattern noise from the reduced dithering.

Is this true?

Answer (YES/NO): NO